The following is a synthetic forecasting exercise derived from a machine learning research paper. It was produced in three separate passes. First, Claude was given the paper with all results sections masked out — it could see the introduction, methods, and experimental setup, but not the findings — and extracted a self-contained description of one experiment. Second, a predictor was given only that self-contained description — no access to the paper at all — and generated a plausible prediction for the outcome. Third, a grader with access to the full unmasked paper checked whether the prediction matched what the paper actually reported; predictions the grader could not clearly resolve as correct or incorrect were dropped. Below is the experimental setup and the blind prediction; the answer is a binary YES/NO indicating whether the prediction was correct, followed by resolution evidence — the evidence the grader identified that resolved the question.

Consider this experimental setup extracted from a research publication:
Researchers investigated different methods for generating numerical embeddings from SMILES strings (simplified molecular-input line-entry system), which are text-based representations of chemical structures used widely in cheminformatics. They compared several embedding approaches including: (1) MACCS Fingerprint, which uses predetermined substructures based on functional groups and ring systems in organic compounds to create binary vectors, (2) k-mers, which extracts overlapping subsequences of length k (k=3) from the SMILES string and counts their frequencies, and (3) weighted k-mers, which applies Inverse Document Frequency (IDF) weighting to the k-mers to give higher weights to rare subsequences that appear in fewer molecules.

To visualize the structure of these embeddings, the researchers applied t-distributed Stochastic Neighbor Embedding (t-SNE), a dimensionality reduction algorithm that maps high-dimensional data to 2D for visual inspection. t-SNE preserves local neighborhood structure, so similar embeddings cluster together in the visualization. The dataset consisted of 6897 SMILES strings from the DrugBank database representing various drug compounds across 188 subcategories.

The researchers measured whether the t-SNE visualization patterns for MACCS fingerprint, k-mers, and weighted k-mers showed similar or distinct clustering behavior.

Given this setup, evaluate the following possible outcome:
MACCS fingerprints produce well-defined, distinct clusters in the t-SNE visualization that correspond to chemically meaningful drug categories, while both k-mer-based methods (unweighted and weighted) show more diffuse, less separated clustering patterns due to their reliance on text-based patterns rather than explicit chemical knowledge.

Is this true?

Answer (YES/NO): NO